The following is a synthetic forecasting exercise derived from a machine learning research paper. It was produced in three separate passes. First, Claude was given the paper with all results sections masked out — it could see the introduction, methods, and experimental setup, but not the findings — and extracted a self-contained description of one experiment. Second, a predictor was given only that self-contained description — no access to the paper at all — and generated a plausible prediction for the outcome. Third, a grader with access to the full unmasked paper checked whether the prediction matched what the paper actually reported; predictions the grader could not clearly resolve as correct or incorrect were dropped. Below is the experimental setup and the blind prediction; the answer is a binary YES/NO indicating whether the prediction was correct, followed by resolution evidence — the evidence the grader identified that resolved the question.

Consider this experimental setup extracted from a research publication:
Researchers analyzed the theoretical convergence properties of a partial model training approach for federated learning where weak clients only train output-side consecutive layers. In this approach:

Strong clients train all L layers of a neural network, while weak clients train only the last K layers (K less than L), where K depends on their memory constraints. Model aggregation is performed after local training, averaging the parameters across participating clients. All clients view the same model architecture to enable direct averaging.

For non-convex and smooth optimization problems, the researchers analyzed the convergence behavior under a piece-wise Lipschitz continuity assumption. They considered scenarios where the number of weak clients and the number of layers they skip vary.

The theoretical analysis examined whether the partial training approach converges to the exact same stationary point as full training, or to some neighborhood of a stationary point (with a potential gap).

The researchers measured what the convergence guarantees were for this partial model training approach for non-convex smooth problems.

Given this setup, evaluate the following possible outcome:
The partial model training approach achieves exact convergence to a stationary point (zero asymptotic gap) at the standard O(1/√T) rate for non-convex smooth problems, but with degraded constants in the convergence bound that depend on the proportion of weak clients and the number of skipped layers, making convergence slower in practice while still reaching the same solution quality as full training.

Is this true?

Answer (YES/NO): NO